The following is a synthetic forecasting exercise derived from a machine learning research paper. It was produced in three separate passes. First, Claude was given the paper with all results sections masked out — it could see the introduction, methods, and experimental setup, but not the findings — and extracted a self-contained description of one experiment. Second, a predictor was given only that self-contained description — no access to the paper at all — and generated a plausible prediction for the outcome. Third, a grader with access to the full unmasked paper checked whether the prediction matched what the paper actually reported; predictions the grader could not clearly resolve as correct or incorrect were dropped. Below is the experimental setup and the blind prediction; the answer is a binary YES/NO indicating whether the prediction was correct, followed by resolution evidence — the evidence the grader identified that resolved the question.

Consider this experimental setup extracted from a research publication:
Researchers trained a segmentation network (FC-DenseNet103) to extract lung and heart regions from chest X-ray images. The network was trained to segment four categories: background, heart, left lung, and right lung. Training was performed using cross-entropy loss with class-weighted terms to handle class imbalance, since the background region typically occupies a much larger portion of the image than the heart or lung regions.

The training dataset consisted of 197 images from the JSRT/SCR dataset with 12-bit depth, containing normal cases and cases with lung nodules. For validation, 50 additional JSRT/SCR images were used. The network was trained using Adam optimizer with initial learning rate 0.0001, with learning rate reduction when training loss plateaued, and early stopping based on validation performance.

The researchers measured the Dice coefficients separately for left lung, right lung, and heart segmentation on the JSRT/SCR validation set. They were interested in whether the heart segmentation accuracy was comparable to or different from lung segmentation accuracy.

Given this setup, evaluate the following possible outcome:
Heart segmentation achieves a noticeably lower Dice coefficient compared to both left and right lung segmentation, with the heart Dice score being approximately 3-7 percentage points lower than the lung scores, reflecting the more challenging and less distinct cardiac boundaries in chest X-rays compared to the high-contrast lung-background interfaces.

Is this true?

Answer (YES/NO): YES